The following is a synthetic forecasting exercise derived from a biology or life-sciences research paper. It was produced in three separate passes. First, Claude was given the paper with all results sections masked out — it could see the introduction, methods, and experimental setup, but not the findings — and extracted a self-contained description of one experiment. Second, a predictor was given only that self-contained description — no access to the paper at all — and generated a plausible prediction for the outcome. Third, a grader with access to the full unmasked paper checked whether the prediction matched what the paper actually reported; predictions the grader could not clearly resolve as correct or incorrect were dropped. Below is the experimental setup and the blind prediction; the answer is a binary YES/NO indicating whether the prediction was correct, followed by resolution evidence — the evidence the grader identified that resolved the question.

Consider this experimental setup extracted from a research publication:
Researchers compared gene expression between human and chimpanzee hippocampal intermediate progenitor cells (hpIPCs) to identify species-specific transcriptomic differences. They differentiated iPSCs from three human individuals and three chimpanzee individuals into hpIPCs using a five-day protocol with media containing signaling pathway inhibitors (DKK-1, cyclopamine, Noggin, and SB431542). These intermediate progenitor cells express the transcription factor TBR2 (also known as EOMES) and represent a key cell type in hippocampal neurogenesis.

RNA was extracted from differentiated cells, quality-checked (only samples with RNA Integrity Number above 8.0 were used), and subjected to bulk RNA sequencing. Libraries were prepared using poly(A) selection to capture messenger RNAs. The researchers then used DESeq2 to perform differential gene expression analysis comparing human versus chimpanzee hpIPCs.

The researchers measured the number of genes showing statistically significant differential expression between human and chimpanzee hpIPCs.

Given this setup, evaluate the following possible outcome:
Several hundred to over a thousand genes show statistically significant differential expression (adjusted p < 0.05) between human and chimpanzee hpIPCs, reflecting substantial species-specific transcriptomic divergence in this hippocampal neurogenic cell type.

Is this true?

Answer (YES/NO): YES